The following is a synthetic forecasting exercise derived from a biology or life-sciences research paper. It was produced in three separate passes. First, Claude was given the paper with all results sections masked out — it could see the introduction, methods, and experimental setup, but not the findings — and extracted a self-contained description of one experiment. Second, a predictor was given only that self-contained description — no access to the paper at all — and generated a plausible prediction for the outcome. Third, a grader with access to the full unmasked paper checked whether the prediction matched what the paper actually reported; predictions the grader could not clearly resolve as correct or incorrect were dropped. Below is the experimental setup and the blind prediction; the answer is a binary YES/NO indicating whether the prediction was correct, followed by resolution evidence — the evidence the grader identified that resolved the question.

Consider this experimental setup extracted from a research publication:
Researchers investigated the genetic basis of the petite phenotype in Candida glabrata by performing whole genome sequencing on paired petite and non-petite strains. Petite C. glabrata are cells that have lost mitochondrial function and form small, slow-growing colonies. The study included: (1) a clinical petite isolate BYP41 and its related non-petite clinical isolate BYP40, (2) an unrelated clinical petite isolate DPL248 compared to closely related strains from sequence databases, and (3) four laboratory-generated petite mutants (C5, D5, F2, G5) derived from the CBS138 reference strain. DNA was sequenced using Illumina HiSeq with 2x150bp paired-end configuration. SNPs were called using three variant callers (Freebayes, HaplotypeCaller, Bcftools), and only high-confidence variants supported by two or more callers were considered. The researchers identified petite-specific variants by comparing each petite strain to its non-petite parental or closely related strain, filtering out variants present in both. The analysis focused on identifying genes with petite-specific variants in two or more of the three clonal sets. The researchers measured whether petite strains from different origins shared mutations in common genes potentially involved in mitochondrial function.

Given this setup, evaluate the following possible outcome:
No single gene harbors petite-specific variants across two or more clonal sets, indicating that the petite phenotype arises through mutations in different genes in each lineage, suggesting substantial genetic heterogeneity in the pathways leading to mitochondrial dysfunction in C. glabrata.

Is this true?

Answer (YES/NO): NO